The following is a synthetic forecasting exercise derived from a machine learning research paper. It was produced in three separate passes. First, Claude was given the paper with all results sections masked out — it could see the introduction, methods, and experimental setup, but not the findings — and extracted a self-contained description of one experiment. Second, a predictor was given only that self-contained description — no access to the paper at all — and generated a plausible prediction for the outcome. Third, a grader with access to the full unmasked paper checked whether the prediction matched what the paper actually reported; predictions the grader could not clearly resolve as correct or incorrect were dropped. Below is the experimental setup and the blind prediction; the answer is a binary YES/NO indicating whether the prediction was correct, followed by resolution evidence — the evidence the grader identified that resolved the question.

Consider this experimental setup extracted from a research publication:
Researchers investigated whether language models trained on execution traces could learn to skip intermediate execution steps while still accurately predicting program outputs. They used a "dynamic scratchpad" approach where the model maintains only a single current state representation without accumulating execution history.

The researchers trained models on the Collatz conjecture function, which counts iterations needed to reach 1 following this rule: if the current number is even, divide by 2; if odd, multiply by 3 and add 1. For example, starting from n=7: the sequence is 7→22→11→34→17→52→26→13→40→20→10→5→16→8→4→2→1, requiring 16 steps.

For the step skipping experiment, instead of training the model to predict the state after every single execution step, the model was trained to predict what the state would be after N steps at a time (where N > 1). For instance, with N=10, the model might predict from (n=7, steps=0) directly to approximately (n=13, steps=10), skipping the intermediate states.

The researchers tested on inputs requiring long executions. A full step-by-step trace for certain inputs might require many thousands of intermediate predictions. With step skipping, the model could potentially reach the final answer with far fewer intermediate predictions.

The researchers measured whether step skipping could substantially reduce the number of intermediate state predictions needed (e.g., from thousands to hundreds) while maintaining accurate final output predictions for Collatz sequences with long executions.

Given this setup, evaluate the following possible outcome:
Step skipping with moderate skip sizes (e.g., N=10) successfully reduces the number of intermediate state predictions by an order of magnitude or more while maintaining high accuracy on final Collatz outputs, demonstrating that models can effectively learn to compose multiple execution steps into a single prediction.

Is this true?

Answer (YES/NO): NO